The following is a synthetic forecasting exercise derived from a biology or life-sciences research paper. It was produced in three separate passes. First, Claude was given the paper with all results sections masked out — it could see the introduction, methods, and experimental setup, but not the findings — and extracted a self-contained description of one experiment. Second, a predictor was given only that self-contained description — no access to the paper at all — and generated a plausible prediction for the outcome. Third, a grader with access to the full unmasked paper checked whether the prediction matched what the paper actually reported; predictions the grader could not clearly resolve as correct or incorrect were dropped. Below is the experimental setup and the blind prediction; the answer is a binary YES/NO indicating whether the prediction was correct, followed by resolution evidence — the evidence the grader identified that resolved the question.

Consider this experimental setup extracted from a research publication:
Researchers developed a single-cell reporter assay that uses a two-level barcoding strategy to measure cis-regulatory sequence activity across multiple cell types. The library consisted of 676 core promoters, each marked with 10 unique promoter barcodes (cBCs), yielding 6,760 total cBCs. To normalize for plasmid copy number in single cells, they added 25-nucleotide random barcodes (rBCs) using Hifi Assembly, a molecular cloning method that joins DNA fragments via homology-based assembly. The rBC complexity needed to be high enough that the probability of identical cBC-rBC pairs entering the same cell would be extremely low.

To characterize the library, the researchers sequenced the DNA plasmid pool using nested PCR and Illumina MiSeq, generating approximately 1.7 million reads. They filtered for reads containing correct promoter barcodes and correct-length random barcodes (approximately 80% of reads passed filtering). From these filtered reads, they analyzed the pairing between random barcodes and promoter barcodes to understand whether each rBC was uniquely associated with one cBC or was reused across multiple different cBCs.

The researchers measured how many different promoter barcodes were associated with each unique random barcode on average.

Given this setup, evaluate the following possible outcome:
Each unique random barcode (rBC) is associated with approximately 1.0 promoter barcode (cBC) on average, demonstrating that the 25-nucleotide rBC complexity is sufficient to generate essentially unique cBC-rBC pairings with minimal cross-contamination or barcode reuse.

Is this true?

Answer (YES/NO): NO